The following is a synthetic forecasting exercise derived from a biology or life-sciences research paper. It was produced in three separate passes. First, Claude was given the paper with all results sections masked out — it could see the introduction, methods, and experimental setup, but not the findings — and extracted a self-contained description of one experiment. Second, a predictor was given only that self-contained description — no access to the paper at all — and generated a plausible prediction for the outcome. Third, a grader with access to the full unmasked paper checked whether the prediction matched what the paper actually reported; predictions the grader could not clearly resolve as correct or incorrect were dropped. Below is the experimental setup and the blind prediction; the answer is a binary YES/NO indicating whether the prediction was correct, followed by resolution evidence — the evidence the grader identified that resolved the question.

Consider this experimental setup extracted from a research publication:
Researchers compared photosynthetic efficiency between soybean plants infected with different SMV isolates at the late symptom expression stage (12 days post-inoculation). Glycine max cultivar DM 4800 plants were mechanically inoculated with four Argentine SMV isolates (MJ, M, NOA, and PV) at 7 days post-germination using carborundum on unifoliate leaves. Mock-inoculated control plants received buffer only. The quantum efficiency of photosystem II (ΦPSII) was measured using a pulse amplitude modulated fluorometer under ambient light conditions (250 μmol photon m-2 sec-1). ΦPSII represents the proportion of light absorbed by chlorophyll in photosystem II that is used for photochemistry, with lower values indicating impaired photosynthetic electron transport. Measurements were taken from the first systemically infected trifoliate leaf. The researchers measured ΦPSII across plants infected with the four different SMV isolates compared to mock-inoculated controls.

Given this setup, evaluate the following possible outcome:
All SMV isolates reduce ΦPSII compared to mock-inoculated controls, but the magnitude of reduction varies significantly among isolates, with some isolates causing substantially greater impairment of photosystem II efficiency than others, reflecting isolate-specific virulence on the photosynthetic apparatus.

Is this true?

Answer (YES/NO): NO